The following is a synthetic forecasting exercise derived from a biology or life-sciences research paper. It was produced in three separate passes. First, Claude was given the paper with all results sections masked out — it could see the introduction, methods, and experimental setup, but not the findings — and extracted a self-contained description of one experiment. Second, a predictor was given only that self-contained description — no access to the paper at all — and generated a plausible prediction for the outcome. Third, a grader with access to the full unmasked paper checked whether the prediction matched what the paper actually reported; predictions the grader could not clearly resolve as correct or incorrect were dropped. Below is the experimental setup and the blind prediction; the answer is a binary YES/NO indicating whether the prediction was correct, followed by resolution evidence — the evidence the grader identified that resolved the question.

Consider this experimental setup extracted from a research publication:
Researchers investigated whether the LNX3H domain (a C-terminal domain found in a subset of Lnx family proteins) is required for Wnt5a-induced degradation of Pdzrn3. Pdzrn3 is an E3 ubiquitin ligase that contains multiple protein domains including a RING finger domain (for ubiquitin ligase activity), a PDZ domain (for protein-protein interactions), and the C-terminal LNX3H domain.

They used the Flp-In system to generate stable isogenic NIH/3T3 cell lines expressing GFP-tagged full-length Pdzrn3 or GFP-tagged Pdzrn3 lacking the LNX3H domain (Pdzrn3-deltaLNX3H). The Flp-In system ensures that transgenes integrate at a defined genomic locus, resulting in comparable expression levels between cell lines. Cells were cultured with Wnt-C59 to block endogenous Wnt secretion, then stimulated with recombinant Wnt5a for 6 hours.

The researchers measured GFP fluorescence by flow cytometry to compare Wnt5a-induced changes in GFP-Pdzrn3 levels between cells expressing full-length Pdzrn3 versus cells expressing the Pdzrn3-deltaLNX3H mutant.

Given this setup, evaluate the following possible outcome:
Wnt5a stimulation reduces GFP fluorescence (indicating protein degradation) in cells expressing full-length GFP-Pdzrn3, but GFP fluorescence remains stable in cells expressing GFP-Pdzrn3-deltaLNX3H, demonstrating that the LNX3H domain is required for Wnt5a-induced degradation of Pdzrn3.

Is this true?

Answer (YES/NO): YES